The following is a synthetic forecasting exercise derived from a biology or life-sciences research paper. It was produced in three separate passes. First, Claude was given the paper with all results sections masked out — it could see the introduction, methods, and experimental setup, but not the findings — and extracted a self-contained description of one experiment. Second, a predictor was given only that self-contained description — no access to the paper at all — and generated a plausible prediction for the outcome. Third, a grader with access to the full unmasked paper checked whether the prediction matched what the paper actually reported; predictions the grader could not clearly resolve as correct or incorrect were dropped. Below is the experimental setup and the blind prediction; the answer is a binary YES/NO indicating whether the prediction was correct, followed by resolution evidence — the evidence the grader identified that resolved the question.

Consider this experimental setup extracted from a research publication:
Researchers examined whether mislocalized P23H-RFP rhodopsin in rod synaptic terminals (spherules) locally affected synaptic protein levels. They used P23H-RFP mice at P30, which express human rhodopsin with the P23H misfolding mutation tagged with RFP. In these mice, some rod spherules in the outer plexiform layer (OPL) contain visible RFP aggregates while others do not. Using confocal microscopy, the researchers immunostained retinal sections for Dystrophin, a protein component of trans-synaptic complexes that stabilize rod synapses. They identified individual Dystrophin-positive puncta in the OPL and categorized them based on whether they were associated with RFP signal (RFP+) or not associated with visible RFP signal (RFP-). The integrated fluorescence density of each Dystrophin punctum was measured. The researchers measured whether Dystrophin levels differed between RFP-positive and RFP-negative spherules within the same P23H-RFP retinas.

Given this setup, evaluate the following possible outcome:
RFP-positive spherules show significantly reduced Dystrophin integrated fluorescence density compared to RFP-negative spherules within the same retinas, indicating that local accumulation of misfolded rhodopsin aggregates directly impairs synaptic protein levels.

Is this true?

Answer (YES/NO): NO